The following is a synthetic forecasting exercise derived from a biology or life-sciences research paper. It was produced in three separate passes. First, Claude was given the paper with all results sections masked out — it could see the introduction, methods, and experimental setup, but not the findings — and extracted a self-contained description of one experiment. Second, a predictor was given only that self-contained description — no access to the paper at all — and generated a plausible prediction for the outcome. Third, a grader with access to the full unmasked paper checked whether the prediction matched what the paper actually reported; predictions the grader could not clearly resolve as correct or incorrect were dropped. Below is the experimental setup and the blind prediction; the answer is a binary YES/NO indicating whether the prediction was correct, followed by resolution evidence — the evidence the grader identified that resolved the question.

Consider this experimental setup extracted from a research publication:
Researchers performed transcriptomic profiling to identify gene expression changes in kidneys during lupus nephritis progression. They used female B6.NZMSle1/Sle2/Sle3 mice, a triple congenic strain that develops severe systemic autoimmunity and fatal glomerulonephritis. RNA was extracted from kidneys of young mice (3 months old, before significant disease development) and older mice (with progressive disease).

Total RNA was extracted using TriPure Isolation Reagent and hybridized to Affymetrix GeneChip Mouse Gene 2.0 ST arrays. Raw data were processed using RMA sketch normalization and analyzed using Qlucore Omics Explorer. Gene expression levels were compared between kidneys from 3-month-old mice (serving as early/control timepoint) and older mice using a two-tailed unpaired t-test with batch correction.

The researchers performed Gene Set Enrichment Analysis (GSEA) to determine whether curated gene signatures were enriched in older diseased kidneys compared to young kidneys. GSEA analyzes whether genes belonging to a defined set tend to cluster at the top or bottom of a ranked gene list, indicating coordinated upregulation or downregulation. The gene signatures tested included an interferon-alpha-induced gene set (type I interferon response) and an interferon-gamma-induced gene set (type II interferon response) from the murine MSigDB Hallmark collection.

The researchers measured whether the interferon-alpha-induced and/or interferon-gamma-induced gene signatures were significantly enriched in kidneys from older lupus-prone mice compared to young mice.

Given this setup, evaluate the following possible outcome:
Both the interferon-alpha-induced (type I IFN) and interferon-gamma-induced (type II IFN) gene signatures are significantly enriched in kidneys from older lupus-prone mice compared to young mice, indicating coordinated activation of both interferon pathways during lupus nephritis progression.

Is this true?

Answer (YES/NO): YES